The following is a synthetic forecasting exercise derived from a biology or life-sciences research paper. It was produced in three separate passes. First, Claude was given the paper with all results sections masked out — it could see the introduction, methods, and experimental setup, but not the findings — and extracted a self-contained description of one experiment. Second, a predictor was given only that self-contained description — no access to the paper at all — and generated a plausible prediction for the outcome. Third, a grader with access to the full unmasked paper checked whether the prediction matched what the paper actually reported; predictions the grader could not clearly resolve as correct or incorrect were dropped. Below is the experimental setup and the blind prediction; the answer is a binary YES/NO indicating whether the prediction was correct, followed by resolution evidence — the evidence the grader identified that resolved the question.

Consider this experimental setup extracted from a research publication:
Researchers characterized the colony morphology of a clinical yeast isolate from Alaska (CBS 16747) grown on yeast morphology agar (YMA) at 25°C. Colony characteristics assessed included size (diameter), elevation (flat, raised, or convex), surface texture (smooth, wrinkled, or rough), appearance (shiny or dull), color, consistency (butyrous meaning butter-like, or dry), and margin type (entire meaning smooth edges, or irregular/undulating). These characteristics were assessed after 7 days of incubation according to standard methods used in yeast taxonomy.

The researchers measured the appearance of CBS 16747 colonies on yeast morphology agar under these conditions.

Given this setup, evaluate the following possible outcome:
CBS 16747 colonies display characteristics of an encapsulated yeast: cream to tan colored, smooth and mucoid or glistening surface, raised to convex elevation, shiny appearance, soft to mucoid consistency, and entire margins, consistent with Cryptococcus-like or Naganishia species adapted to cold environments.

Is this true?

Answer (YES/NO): NO